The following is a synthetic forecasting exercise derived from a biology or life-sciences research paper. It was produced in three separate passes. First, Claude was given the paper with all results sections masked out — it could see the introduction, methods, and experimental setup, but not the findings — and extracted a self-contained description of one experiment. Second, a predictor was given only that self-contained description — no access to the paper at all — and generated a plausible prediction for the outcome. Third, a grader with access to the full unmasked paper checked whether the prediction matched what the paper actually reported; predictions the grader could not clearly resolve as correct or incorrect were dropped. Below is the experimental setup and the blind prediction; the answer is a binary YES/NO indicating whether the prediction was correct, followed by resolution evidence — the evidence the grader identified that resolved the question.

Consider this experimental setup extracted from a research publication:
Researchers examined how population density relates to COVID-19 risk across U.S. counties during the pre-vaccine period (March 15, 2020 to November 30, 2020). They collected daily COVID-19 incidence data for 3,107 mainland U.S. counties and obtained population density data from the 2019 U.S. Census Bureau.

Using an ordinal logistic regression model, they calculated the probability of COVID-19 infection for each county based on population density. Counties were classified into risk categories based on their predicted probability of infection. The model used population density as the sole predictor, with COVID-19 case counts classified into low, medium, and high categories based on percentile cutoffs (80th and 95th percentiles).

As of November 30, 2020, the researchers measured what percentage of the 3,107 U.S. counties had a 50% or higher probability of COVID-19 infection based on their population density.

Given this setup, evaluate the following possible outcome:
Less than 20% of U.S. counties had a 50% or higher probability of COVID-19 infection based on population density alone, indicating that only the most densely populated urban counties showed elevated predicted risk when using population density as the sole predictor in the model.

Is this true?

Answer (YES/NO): YES